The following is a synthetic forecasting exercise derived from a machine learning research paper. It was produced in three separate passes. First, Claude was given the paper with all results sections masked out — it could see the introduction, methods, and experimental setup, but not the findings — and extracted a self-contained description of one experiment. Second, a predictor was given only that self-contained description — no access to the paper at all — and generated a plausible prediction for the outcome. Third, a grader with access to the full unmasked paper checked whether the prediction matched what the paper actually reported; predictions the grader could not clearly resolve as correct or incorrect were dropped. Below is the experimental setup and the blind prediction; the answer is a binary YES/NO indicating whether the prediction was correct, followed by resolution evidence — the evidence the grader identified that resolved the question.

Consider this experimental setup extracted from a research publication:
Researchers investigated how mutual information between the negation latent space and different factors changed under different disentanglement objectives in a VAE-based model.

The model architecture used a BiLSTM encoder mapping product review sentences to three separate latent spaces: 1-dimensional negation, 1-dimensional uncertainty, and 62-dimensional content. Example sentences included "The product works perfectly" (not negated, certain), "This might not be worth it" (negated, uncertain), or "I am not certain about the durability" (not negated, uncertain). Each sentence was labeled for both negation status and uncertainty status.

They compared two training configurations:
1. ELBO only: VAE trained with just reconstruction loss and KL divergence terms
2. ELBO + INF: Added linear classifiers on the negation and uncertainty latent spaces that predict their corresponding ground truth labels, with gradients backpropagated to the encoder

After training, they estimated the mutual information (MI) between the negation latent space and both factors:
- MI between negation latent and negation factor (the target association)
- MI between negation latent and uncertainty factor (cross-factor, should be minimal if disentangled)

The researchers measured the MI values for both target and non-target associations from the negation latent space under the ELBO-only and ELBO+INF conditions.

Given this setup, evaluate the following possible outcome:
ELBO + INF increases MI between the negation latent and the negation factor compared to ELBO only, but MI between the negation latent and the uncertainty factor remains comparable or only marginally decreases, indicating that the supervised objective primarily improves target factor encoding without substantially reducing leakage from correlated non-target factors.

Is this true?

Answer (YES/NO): YES